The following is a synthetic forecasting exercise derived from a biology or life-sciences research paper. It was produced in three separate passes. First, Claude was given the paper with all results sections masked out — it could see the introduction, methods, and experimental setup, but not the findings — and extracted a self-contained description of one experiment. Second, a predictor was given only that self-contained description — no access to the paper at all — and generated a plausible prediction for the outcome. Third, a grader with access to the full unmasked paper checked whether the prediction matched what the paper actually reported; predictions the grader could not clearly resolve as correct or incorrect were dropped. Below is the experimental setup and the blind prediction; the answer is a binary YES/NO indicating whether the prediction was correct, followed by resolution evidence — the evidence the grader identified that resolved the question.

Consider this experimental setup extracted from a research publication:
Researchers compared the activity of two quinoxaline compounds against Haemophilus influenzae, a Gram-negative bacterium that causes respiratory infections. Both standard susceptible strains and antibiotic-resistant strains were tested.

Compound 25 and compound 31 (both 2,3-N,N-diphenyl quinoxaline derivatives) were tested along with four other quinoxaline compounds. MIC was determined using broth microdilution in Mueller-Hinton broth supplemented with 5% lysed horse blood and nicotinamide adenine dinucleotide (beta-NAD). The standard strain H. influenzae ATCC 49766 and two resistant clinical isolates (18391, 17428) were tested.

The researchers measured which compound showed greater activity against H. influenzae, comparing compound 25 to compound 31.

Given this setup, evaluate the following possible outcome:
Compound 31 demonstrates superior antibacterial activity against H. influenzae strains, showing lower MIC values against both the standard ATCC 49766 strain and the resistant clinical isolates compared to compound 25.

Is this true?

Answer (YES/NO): NO